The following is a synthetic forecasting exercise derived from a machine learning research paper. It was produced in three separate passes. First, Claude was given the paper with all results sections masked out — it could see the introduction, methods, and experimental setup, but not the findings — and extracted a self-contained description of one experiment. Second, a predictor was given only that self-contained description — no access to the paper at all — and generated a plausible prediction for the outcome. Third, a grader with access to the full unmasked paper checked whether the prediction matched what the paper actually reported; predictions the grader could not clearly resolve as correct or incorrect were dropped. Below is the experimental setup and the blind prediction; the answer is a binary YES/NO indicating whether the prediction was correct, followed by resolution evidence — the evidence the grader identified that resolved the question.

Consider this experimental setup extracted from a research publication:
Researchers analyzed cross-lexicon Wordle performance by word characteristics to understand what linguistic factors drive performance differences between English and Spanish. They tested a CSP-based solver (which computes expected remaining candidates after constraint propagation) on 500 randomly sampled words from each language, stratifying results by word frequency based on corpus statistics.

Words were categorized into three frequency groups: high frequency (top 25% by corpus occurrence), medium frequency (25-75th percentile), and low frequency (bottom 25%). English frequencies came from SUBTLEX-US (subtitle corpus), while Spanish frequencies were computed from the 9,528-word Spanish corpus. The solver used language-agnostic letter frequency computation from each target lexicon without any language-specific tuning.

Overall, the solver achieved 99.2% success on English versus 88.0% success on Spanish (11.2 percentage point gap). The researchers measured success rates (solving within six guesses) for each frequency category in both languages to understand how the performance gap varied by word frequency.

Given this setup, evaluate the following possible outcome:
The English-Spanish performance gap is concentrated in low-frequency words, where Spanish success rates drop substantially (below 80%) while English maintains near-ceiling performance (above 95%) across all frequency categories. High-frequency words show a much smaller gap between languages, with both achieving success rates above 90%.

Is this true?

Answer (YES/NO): YES